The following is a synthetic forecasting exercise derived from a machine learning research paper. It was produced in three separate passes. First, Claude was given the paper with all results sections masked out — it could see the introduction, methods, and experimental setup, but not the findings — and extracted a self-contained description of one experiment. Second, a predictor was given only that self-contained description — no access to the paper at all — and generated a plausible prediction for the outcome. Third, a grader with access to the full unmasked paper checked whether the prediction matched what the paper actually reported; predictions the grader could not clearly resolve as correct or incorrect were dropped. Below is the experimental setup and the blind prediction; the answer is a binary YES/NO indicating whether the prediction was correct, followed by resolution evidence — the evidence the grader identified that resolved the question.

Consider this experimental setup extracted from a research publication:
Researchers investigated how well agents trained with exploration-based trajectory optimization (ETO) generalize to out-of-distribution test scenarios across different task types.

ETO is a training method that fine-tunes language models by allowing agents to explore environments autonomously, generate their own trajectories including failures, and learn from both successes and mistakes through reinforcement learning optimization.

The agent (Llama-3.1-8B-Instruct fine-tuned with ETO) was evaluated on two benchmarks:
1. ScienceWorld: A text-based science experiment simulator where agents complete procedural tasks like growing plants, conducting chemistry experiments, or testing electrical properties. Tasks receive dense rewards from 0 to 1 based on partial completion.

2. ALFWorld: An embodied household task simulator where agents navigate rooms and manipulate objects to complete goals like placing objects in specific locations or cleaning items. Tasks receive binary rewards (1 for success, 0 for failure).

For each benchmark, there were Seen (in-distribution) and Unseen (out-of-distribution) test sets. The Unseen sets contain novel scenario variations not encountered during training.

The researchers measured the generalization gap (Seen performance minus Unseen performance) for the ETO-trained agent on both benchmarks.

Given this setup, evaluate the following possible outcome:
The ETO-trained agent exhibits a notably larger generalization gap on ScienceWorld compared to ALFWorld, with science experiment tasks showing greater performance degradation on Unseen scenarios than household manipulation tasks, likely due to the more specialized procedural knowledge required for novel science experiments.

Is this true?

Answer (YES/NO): YES